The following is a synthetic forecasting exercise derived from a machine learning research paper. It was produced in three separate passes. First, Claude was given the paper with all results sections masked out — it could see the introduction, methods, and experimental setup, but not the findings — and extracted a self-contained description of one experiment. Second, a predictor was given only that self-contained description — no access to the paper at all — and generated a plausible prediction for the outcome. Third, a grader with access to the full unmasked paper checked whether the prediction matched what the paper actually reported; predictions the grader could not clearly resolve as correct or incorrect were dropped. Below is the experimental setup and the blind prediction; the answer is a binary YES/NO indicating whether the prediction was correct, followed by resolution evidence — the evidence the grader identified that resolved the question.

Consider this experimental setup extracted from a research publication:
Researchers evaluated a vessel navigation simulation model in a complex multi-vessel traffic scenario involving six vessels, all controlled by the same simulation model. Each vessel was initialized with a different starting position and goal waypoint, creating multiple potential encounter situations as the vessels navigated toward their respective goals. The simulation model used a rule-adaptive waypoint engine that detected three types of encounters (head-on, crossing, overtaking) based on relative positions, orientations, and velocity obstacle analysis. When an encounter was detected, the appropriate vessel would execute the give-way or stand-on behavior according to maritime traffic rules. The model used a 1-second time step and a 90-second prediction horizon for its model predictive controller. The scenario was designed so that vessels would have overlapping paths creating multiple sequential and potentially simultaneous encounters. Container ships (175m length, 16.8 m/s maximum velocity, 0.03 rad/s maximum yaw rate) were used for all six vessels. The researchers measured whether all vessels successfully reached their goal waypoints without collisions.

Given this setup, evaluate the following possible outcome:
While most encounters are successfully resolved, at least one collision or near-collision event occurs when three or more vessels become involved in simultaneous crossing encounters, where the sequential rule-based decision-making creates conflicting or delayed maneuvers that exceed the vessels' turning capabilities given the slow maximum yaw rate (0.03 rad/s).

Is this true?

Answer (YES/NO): NO